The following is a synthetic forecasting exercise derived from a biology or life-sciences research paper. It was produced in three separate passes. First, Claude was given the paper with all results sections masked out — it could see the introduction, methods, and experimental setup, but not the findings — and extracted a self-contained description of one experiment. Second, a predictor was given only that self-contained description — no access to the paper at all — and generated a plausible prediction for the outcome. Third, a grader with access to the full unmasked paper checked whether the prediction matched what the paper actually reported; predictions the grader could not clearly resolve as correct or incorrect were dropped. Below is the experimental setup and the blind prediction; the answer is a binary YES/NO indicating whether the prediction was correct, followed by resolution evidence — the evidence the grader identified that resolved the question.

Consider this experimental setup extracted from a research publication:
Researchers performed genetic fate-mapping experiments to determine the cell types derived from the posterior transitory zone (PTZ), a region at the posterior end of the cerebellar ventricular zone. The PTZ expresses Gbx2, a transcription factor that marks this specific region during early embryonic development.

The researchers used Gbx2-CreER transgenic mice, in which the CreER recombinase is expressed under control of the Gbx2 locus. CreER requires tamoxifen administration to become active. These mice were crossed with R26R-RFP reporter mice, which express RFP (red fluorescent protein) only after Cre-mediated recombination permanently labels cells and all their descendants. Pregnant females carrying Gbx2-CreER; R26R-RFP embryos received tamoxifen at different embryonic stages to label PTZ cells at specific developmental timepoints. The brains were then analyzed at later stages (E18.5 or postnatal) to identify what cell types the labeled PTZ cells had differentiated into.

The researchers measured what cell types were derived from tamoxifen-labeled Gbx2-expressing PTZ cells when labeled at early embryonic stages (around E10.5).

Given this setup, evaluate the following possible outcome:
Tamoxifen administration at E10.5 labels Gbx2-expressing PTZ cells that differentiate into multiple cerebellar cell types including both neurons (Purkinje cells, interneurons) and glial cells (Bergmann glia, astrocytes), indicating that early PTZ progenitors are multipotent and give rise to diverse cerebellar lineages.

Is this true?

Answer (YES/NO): NO